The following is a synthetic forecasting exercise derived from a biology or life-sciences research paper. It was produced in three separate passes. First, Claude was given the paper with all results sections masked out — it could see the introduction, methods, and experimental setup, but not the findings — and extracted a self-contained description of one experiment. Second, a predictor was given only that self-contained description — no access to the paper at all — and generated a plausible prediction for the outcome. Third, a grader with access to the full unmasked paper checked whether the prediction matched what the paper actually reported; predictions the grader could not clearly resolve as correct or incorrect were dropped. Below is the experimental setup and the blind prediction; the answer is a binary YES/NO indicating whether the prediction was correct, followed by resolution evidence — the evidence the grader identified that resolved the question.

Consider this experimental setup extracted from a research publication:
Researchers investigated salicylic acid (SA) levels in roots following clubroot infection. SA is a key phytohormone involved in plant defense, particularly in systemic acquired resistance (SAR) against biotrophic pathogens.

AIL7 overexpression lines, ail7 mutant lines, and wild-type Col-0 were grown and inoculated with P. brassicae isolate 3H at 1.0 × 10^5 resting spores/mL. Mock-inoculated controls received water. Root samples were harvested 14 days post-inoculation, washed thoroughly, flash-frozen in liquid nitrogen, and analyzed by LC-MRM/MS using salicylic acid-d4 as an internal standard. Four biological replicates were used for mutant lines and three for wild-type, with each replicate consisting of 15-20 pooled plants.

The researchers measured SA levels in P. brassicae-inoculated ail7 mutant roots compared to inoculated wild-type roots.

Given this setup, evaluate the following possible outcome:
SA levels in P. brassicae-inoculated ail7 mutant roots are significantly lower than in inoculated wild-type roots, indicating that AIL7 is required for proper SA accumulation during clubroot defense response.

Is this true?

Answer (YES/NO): NO